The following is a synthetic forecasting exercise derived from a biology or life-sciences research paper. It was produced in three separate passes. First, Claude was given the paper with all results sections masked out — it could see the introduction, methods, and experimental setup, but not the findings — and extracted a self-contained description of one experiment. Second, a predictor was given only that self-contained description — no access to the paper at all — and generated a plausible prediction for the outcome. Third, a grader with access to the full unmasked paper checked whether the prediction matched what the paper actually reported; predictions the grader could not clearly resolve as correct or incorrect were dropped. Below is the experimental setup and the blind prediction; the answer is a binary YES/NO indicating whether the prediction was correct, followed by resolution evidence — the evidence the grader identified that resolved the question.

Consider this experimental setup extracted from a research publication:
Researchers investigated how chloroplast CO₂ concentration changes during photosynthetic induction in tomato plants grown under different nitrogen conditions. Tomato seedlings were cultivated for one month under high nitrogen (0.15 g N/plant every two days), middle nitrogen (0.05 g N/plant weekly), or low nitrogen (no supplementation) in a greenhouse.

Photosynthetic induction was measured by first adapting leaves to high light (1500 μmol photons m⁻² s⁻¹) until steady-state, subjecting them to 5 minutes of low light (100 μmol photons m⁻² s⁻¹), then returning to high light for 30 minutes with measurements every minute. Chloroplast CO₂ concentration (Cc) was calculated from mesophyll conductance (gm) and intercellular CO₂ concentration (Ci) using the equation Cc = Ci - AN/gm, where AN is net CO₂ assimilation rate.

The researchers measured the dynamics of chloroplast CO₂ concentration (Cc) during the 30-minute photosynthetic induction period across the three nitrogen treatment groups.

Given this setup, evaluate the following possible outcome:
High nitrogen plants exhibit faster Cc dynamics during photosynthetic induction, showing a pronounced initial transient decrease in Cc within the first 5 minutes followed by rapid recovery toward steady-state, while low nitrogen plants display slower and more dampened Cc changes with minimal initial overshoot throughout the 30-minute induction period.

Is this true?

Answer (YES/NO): NO